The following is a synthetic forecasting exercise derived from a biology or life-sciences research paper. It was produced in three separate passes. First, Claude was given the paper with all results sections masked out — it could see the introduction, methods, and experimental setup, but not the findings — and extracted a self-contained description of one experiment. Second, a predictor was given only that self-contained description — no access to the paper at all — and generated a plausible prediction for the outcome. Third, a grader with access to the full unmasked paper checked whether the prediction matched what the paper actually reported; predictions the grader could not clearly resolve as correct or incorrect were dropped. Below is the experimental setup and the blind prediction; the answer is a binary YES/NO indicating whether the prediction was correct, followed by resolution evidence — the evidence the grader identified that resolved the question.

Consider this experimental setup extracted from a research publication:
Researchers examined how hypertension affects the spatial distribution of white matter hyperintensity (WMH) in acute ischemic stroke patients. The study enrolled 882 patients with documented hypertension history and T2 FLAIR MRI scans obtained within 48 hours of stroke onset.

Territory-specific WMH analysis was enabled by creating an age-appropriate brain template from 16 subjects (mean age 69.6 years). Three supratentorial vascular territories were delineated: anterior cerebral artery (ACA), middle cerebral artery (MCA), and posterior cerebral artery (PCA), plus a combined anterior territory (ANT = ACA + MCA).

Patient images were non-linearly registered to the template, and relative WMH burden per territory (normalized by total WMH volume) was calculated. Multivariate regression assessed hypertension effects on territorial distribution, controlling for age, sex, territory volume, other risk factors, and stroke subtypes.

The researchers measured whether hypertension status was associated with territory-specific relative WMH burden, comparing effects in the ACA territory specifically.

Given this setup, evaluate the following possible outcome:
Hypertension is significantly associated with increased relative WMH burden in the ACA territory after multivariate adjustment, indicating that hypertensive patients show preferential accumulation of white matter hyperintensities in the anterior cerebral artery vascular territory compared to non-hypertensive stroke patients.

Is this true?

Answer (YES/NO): YES